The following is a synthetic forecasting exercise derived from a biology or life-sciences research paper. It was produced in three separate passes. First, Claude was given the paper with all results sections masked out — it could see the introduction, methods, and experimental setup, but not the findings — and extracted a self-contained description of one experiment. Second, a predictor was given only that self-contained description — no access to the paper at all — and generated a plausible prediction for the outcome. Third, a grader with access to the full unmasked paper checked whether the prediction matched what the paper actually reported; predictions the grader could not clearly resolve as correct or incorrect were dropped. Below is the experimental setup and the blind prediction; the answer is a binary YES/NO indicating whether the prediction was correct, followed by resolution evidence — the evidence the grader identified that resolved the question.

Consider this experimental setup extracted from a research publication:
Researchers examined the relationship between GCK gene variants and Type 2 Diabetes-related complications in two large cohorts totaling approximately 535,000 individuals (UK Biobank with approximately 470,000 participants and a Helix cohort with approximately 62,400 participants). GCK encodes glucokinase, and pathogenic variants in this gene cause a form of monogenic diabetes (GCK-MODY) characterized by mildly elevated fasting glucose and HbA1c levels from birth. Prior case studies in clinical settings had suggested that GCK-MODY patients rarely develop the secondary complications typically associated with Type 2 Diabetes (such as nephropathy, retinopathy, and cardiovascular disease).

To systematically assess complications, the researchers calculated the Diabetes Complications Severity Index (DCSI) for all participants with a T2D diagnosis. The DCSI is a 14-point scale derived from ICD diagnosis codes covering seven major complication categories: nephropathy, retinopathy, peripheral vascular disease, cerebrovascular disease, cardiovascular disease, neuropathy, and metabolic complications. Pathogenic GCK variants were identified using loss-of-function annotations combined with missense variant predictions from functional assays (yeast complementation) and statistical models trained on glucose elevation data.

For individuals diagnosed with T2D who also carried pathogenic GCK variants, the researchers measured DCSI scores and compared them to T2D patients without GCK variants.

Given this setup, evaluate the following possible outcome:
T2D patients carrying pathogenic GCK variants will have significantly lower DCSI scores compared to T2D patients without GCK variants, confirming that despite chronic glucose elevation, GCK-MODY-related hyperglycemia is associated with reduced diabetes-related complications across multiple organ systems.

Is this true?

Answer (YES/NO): NO